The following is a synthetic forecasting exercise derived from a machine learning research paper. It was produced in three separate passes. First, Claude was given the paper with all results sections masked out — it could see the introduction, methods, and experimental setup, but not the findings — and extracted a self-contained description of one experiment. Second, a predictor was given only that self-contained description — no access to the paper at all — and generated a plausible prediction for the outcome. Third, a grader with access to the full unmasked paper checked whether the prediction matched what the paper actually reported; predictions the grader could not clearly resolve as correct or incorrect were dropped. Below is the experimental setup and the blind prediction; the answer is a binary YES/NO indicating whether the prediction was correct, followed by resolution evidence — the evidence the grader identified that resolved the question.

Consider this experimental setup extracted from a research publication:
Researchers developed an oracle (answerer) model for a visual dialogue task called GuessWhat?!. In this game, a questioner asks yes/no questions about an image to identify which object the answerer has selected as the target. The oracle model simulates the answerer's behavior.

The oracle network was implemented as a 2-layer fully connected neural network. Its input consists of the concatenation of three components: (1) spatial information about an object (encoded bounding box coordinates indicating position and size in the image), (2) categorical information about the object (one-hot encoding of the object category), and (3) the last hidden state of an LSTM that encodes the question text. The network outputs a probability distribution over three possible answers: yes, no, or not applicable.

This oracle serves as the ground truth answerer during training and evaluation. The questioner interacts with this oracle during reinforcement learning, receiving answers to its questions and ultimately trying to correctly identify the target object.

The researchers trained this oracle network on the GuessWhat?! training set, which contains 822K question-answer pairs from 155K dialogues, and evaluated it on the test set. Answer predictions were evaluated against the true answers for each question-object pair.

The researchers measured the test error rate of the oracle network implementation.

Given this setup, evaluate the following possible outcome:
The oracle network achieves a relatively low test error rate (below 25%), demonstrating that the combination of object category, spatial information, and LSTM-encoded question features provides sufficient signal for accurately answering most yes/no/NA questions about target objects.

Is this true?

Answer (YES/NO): YES